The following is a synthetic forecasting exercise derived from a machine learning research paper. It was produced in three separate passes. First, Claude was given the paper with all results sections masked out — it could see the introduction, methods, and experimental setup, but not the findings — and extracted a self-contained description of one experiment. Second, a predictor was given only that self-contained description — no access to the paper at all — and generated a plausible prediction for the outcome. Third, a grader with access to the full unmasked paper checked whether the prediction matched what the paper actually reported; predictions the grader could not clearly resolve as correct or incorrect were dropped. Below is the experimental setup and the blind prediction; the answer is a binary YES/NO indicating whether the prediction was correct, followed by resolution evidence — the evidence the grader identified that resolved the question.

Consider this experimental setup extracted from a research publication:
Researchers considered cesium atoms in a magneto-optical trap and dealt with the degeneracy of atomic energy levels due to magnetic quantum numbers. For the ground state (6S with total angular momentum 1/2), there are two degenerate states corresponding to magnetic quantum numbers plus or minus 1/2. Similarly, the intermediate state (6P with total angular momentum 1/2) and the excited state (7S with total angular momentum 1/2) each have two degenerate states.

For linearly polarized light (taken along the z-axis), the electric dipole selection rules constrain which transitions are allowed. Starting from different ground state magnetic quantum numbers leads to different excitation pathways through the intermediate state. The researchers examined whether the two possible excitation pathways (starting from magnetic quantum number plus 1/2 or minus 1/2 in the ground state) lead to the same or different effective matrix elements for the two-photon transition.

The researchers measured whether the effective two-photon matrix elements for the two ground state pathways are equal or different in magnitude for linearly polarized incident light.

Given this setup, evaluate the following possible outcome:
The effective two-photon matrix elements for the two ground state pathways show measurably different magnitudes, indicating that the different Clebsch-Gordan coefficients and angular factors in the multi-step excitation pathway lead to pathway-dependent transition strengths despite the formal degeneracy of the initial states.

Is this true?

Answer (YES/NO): NO